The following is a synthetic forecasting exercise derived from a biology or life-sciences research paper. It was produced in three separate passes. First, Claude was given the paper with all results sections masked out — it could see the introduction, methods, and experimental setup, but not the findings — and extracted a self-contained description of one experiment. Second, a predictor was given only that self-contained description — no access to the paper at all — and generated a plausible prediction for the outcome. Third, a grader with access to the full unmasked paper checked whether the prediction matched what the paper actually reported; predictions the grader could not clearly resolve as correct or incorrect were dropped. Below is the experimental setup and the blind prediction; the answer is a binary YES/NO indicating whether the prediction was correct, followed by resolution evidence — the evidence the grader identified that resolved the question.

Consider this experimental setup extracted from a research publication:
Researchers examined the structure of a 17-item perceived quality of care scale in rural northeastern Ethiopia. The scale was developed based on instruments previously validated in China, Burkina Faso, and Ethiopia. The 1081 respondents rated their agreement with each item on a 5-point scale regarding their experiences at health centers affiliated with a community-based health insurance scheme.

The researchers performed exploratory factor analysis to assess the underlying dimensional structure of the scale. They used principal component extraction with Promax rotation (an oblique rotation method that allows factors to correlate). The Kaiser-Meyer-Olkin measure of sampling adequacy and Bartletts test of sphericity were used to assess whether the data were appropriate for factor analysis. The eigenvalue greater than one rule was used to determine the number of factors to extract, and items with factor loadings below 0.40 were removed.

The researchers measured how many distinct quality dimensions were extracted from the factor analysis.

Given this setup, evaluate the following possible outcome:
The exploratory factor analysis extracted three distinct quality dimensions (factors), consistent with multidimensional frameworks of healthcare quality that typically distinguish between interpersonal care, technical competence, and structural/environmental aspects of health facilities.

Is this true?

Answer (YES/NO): NO